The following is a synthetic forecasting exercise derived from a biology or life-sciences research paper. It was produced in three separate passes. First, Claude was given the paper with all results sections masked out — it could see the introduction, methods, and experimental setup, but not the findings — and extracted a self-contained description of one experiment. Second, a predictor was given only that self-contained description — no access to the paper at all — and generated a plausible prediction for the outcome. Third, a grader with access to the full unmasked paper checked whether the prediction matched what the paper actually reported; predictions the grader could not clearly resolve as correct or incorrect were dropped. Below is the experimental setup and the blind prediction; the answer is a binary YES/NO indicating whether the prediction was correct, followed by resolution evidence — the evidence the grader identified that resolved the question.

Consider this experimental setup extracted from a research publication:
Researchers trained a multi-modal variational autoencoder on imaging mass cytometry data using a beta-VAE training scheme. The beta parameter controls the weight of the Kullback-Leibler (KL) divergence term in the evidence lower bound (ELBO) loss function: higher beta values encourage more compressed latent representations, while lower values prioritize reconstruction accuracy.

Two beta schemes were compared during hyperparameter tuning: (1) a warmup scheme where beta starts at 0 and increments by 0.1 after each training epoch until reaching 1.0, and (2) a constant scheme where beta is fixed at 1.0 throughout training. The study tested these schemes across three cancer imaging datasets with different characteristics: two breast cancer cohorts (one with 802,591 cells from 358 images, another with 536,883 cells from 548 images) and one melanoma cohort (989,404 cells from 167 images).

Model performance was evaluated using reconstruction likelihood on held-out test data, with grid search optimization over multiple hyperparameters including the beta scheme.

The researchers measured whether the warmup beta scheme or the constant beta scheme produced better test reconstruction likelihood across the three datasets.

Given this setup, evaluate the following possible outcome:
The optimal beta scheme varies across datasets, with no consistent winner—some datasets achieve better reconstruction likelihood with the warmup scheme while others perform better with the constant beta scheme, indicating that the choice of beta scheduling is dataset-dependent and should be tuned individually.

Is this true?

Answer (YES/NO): NO